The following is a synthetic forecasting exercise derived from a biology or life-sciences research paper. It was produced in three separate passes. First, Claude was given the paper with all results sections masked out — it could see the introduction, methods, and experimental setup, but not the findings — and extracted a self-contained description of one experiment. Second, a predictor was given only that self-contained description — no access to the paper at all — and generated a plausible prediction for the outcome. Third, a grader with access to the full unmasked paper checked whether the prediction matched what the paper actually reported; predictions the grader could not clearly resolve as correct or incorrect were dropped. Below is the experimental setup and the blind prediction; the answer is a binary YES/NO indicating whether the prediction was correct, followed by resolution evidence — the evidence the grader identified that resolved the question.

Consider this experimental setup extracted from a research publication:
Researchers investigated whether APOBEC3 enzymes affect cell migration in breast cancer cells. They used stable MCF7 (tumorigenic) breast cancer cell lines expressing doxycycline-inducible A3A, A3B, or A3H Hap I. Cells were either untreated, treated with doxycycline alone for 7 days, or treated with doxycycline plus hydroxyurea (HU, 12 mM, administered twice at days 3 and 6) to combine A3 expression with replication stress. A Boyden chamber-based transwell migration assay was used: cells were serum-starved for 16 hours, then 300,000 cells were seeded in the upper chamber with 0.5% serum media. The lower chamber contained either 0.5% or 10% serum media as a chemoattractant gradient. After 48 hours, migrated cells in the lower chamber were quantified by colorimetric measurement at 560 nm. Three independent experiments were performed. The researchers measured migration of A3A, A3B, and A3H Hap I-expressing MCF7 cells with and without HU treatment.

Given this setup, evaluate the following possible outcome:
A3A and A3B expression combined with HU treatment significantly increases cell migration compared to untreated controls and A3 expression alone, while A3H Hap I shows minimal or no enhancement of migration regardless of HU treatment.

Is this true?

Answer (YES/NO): NO